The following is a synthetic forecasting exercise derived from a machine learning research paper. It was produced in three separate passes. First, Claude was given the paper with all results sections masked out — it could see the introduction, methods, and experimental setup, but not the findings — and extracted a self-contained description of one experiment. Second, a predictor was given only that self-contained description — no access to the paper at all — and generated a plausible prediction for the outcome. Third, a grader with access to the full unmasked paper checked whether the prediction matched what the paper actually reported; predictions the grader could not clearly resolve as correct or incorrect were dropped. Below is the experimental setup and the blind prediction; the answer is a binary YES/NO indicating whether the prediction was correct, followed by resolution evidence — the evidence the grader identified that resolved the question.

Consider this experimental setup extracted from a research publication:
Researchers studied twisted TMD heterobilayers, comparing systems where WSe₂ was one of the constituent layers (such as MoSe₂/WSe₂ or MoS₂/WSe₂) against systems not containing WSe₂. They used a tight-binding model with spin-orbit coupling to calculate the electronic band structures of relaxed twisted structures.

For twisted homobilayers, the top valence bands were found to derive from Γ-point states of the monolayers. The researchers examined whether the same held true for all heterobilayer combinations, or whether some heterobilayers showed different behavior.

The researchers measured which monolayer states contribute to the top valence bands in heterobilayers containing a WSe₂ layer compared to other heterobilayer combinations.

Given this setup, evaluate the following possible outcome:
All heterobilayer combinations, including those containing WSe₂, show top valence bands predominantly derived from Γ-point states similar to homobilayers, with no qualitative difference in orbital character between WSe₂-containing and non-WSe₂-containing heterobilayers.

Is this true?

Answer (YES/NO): NO